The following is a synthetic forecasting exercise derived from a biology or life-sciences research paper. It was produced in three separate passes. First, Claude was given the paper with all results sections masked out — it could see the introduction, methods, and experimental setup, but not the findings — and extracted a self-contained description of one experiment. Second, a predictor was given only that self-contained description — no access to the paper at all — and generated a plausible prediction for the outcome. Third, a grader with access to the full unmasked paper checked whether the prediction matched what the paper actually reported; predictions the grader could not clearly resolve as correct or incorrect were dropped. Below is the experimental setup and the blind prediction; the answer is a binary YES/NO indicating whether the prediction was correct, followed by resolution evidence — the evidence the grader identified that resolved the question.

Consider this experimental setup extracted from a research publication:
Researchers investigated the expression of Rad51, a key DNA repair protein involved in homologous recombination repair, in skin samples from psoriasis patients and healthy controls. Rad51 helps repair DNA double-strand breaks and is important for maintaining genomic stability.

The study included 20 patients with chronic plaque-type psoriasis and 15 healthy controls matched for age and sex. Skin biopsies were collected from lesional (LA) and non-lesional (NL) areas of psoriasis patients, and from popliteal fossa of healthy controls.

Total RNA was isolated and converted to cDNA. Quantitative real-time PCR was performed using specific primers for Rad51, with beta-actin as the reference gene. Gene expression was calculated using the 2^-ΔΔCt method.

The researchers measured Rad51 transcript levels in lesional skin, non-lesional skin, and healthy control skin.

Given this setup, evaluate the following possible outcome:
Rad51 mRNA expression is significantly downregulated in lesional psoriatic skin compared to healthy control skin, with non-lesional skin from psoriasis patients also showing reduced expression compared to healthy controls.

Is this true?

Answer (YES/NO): NO